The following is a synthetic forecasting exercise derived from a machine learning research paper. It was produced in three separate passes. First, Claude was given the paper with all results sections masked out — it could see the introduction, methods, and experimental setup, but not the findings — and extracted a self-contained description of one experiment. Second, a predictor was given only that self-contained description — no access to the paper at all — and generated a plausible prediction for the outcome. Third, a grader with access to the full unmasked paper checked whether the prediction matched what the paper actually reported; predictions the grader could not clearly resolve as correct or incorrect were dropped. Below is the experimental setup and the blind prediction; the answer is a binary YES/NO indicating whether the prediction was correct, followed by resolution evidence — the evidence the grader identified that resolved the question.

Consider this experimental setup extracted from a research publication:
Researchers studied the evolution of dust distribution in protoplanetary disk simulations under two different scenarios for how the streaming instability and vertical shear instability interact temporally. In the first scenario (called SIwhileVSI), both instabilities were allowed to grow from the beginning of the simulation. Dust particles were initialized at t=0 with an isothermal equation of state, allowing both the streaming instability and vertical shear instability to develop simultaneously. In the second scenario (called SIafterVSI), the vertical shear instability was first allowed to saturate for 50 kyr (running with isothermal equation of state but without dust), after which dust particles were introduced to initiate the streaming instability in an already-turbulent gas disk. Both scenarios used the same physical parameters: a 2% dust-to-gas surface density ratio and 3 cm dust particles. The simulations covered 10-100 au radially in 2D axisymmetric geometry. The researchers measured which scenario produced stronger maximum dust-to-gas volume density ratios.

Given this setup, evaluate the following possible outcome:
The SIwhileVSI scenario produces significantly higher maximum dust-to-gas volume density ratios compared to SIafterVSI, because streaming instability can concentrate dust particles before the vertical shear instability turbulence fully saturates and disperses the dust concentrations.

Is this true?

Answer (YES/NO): NO